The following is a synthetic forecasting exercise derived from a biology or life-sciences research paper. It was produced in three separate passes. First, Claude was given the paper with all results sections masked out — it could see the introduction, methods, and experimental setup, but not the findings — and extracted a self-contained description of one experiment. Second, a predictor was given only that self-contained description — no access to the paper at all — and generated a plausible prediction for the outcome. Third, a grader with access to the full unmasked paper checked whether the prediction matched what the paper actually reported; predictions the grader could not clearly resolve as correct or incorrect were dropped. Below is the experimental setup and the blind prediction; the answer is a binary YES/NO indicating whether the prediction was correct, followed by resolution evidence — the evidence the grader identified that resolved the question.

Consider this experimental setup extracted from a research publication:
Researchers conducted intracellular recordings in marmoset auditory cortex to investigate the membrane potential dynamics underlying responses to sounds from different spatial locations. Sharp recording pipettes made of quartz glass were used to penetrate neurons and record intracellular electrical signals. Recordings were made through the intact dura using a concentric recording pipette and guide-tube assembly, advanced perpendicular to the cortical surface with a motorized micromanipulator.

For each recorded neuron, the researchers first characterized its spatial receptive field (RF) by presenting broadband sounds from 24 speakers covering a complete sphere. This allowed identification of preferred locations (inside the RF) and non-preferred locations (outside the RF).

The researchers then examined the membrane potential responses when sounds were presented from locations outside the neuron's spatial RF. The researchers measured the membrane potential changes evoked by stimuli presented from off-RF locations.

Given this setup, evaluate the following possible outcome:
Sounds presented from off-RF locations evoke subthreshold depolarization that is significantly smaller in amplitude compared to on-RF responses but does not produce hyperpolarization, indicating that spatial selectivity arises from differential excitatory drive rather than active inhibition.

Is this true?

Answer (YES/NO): NO